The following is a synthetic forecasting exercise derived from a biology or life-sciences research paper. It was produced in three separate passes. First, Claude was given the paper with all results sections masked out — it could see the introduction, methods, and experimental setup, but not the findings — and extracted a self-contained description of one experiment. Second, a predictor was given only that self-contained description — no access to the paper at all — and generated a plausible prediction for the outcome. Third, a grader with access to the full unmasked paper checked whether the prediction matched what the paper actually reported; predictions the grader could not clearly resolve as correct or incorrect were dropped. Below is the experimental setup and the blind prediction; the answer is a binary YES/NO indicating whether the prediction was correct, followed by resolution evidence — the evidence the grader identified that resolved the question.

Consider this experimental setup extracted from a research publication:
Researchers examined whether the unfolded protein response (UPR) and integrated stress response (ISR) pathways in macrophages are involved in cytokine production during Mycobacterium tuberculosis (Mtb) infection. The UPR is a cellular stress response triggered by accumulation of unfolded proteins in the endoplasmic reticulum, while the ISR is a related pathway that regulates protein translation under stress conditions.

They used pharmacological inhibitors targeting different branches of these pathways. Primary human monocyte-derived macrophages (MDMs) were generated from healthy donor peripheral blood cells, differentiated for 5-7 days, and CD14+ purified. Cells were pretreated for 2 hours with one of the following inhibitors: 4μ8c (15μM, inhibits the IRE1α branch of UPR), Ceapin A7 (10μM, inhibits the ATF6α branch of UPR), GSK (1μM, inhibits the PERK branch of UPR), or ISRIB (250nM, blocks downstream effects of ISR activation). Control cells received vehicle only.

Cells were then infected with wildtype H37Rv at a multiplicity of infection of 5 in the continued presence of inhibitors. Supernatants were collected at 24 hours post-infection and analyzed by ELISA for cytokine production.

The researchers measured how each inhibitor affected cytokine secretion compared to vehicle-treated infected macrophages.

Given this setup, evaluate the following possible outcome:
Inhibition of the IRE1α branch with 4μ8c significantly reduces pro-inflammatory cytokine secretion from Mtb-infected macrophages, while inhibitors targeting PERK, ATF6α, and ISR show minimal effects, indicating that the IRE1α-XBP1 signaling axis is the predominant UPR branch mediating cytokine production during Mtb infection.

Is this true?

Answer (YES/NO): NO